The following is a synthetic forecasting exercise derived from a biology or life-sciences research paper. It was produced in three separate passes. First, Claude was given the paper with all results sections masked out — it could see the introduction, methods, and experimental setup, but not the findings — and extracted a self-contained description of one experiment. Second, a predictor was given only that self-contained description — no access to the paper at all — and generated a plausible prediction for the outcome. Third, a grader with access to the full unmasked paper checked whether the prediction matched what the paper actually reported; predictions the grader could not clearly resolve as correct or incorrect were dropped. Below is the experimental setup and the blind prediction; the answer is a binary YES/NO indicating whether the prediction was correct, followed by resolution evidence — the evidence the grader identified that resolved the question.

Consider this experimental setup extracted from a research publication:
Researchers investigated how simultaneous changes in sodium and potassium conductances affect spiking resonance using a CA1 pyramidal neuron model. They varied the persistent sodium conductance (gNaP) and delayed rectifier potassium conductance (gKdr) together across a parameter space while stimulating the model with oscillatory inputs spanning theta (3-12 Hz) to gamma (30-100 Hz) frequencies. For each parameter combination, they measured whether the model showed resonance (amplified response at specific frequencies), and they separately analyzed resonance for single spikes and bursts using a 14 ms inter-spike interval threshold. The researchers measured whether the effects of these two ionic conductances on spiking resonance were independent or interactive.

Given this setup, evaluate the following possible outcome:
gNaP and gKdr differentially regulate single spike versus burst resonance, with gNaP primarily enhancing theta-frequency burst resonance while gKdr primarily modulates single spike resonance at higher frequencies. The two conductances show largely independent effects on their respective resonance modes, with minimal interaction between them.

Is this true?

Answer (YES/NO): NO